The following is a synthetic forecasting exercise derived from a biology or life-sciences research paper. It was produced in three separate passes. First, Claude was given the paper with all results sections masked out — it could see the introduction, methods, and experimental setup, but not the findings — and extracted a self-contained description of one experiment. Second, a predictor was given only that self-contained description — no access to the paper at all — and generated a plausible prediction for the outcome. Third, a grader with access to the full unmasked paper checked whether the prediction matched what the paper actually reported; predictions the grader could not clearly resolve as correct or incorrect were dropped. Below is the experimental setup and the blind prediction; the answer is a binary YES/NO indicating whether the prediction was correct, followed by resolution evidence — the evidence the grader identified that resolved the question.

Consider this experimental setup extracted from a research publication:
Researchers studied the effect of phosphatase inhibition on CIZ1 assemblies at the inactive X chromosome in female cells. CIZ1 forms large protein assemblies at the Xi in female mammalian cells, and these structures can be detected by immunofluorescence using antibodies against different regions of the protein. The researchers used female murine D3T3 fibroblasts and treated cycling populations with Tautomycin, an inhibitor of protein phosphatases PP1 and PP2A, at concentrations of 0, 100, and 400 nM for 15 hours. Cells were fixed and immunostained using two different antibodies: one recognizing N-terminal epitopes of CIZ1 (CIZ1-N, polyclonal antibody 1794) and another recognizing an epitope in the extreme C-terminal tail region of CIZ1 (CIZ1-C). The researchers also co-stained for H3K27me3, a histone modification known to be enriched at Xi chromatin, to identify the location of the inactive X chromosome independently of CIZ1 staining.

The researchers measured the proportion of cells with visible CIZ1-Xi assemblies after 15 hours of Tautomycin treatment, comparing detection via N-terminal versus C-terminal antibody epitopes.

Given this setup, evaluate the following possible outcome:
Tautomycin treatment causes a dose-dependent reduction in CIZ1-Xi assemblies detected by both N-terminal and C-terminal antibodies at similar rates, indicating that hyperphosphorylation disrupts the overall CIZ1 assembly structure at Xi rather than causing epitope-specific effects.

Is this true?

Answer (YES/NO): NO